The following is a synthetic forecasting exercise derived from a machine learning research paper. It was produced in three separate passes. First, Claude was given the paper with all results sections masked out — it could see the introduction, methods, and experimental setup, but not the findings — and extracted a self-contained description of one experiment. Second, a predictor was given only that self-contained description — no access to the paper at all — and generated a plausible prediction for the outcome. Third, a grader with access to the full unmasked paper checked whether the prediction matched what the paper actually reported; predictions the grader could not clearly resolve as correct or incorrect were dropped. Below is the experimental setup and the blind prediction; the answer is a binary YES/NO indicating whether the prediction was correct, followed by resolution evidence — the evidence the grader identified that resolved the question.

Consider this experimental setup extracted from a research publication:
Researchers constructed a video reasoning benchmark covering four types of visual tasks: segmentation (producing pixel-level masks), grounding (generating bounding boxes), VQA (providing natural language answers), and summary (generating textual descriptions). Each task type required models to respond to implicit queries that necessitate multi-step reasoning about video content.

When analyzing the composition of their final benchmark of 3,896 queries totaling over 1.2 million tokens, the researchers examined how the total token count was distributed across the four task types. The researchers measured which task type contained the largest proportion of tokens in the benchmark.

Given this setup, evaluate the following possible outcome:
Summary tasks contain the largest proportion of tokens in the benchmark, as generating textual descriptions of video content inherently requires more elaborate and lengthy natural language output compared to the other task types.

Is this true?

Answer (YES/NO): NO